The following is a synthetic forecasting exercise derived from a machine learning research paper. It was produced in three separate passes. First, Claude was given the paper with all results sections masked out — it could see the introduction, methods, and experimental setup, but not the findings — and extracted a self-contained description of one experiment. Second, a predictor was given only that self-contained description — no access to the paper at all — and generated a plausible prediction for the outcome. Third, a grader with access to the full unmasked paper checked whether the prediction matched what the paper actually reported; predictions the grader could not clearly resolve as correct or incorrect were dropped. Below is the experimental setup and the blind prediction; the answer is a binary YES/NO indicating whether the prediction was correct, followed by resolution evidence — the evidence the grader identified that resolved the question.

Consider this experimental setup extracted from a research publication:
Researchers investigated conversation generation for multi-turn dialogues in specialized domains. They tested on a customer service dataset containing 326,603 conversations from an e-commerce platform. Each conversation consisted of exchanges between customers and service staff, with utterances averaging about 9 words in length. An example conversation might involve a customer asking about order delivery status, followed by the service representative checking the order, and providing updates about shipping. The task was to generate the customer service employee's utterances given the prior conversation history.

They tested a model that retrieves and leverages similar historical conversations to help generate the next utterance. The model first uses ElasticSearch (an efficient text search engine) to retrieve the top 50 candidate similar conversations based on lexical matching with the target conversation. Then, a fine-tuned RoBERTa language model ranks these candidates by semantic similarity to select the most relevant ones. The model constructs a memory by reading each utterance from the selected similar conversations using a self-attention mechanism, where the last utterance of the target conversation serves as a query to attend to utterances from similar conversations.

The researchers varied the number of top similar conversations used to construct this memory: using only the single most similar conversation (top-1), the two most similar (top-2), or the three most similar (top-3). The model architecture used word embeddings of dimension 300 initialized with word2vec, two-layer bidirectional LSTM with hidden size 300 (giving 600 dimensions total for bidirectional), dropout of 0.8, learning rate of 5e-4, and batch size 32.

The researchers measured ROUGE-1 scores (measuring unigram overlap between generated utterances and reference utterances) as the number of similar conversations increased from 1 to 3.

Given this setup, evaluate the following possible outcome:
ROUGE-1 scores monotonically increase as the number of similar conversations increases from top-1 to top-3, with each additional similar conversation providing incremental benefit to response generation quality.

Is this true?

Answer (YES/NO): NO